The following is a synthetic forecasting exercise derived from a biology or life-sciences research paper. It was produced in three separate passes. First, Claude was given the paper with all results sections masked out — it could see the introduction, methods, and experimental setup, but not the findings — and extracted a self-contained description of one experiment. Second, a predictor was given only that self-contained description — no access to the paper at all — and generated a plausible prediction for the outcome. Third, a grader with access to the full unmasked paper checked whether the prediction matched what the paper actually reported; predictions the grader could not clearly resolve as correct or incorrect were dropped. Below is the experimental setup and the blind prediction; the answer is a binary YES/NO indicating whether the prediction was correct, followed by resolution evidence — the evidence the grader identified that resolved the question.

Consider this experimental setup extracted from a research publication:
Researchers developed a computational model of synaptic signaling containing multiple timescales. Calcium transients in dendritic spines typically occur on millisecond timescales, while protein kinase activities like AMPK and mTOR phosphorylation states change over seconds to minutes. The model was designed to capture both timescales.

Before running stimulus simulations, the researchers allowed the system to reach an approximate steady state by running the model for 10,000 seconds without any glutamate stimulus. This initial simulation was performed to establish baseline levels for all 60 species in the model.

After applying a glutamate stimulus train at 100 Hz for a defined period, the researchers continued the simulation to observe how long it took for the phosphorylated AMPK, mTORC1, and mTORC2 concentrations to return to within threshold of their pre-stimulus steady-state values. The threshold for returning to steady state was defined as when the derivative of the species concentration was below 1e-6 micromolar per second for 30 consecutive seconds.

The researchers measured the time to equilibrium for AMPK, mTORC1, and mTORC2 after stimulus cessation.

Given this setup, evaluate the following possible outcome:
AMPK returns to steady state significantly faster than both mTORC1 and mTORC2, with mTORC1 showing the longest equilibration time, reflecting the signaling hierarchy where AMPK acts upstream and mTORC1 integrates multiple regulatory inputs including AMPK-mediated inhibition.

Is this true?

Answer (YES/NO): NO